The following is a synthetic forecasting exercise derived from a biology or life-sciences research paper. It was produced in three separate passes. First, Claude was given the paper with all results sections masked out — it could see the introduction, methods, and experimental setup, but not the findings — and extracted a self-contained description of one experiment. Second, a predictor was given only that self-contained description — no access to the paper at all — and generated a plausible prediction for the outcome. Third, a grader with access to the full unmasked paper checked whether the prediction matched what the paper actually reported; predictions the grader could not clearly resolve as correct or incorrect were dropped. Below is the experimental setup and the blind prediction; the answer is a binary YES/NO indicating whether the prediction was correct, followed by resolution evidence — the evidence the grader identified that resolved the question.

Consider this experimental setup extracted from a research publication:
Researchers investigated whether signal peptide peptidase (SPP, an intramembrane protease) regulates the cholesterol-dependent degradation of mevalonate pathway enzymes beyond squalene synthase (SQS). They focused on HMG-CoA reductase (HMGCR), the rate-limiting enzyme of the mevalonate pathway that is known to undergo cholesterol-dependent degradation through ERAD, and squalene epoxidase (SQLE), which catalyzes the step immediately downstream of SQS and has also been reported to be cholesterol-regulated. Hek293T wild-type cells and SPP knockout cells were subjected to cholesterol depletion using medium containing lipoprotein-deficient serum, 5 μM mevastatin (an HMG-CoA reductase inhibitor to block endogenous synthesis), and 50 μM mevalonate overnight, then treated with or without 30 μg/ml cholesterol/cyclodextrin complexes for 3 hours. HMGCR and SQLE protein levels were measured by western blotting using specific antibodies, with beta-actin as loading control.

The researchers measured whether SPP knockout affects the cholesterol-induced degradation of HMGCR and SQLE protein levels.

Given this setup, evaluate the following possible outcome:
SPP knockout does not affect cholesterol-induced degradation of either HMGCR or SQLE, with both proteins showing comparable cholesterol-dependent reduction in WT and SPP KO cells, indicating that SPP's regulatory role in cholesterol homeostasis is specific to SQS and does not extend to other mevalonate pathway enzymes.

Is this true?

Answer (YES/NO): YES